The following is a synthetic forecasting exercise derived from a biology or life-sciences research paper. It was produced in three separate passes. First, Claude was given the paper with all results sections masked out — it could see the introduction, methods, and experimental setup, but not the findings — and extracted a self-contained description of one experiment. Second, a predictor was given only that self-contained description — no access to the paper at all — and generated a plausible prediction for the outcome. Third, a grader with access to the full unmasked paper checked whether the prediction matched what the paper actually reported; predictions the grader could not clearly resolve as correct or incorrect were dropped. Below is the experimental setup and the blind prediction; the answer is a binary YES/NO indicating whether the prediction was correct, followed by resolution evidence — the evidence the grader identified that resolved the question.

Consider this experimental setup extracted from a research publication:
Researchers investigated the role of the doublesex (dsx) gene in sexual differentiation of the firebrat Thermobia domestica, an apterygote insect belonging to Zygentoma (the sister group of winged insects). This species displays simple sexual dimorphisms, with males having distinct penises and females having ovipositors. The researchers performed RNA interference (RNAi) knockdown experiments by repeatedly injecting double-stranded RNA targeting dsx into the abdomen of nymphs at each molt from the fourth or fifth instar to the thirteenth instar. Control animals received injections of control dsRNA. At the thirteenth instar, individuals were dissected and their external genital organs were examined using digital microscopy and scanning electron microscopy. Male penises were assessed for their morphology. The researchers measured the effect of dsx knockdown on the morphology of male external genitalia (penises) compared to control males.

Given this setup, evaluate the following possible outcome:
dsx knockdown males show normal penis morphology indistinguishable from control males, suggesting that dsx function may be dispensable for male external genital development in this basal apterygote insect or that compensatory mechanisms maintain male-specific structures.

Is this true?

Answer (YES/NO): NO